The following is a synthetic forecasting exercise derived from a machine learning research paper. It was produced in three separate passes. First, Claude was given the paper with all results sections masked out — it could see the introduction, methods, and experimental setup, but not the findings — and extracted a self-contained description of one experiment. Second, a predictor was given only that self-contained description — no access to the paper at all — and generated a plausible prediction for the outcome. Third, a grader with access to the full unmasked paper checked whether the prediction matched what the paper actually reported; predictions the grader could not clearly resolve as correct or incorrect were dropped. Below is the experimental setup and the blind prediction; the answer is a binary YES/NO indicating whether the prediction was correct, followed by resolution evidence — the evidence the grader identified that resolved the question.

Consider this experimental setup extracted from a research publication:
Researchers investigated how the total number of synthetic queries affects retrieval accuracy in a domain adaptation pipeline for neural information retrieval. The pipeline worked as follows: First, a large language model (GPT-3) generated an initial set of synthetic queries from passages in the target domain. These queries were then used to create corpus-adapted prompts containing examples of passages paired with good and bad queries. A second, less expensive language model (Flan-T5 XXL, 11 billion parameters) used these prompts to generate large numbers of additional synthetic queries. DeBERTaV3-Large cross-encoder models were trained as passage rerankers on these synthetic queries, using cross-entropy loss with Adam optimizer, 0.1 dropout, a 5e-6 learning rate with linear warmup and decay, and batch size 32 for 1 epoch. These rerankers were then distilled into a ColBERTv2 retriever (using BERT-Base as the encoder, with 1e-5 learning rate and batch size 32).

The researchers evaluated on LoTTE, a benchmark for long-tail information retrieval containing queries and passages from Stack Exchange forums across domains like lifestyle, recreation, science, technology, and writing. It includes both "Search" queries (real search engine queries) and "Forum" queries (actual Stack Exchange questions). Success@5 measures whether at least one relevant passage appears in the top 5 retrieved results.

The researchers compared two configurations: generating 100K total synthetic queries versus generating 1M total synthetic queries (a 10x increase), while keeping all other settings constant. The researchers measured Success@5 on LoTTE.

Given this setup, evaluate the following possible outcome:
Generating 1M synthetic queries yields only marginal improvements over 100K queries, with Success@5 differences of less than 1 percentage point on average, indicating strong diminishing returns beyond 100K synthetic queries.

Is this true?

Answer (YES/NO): NO